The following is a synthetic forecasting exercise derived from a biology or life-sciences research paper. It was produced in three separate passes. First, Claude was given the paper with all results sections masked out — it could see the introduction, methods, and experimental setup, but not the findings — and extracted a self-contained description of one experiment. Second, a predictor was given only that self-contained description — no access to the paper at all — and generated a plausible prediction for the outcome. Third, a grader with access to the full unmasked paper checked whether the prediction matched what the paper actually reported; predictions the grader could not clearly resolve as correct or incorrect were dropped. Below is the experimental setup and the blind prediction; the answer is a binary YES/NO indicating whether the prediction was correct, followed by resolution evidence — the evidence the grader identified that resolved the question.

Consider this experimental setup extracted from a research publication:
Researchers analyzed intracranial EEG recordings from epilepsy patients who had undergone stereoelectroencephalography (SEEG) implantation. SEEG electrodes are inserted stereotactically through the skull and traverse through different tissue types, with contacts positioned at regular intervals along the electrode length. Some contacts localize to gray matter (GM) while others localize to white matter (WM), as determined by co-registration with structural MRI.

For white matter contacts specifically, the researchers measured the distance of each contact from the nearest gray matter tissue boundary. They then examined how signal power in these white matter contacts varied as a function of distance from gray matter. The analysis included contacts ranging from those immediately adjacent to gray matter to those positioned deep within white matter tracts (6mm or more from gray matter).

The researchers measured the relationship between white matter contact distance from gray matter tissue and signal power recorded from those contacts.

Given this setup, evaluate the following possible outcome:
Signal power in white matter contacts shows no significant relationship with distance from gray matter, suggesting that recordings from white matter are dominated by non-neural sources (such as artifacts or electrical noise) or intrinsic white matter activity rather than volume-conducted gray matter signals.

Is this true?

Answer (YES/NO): NO